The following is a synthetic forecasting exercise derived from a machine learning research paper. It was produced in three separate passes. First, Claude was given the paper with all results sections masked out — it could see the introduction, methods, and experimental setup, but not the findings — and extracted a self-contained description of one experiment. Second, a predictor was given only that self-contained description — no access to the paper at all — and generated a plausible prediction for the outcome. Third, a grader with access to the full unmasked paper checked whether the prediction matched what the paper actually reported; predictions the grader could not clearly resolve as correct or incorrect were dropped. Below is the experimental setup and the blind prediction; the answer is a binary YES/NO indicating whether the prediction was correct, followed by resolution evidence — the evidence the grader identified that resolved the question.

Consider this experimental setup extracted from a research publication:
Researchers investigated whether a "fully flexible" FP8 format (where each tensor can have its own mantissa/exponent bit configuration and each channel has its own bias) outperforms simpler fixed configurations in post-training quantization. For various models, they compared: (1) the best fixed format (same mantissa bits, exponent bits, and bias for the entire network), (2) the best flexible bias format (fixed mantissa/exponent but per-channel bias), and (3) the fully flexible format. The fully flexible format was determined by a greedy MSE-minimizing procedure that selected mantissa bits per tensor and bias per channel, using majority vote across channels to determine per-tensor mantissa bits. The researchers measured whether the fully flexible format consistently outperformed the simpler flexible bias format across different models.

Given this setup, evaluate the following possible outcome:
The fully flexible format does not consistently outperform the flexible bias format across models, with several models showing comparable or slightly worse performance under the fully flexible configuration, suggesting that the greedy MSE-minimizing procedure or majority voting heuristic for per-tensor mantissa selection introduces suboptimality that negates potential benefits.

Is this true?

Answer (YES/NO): YES